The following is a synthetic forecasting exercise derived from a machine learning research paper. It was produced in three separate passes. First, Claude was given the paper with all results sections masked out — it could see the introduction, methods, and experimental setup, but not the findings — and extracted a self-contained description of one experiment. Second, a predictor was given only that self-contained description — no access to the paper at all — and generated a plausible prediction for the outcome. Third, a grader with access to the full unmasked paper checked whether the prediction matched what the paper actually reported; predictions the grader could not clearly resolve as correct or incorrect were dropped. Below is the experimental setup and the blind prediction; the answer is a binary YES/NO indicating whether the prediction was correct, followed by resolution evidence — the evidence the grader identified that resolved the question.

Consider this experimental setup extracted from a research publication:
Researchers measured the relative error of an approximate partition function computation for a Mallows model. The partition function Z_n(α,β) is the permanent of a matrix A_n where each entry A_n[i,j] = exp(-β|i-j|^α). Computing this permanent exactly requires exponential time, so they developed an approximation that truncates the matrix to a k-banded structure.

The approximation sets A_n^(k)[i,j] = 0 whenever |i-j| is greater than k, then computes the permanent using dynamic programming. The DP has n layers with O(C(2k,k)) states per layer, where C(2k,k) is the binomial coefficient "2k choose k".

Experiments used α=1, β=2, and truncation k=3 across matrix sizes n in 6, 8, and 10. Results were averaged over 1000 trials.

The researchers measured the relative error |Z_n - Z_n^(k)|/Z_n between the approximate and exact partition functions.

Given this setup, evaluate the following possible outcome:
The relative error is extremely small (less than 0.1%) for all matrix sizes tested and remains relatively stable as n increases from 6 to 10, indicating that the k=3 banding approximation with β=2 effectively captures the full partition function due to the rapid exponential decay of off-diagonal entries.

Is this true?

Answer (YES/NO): NO